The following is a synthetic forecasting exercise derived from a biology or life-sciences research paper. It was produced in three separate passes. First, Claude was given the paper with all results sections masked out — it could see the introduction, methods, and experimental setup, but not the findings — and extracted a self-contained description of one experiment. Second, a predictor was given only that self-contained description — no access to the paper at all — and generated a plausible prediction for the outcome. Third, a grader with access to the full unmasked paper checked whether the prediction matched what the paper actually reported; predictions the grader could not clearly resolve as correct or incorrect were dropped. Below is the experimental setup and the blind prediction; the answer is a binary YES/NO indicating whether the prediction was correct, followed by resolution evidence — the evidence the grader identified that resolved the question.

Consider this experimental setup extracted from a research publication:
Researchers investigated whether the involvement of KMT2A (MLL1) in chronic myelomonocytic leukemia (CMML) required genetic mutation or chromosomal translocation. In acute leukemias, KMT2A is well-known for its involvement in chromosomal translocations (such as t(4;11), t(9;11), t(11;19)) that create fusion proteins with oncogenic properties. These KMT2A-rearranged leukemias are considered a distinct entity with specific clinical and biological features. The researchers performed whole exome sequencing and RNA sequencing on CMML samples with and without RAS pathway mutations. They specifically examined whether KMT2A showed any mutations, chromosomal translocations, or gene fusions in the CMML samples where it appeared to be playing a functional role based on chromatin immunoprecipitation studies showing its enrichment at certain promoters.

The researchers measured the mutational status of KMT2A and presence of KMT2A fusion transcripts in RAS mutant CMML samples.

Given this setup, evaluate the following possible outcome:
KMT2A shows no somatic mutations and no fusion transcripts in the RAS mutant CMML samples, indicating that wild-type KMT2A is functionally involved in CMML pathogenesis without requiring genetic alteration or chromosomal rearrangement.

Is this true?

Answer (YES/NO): NO